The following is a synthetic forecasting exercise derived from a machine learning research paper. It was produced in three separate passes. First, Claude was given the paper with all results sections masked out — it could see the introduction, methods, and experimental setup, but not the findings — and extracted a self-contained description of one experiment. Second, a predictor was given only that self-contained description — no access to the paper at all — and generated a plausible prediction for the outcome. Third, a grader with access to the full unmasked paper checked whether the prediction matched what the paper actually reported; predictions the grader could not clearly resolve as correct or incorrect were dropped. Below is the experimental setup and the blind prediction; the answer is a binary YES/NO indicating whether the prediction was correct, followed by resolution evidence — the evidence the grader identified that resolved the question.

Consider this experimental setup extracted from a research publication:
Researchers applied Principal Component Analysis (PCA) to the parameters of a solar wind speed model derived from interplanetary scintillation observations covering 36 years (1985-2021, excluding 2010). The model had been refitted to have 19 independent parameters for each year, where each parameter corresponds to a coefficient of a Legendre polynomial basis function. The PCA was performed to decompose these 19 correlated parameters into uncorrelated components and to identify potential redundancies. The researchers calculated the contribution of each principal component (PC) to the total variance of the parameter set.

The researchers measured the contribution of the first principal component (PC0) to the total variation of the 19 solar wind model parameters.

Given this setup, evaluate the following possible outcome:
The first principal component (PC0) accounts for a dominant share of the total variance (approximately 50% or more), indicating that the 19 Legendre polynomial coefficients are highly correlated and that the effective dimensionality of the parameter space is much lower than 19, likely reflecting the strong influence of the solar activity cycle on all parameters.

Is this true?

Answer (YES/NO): YES